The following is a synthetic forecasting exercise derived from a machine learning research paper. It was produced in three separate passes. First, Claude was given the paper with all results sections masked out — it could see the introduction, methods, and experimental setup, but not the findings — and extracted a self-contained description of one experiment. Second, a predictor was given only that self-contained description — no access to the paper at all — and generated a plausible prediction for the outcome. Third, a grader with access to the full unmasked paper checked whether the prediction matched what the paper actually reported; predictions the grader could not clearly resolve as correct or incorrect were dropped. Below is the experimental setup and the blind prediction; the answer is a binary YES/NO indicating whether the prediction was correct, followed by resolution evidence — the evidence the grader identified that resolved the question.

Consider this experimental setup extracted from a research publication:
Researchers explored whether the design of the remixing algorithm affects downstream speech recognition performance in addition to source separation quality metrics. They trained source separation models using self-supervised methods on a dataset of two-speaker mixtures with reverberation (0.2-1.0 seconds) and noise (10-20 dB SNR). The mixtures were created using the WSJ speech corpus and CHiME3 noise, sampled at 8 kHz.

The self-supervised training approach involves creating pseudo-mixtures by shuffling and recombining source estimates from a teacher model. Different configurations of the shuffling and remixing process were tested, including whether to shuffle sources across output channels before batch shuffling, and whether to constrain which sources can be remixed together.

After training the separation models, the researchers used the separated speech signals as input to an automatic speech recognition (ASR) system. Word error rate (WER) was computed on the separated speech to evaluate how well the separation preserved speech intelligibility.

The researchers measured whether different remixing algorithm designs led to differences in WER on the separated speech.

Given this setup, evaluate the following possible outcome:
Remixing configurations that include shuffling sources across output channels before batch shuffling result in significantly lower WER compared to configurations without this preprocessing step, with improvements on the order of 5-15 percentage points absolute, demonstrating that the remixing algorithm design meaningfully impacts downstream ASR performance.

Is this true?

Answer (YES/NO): NO